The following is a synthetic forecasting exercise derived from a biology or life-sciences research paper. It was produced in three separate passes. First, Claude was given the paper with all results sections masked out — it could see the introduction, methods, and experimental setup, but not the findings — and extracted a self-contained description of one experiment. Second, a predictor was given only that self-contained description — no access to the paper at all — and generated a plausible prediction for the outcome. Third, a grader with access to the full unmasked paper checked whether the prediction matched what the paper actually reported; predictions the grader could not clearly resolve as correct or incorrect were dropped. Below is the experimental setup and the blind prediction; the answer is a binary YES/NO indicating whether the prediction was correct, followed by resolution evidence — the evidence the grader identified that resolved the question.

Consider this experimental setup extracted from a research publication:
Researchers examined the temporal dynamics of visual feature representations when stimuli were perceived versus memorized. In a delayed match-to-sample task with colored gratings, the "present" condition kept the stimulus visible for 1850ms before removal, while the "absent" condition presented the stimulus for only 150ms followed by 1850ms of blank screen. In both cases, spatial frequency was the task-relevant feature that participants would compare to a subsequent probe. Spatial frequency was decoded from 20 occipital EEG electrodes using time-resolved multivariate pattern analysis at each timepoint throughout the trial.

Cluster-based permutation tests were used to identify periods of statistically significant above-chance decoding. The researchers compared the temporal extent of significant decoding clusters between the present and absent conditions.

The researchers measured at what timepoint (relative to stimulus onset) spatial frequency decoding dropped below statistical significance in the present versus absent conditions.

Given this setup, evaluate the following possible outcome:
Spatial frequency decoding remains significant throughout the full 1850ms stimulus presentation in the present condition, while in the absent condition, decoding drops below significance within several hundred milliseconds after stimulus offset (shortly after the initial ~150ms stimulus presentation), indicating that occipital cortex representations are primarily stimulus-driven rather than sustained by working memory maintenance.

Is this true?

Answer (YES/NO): NO